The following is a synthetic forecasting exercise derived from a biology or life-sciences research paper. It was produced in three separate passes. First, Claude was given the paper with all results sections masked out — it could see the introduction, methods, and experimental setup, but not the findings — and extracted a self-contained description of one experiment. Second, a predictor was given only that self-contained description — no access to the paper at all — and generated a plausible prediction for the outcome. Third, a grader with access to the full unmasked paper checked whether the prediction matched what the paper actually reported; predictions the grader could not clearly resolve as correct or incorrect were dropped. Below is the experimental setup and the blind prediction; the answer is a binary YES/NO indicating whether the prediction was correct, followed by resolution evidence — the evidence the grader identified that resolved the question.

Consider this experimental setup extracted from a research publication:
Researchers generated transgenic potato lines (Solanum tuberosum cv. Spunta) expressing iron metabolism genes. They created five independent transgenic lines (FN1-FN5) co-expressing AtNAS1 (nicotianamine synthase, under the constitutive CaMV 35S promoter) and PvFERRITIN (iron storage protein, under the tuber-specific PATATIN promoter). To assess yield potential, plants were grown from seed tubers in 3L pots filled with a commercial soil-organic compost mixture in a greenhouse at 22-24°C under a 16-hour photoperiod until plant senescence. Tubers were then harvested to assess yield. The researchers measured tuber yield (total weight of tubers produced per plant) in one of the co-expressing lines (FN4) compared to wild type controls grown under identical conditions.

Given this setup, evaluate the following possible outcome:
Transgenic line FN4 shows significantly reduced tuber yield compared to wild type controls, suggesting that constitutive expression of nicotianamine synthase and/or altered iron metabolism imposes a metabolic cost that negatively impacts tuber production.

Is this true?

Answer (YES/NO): NO